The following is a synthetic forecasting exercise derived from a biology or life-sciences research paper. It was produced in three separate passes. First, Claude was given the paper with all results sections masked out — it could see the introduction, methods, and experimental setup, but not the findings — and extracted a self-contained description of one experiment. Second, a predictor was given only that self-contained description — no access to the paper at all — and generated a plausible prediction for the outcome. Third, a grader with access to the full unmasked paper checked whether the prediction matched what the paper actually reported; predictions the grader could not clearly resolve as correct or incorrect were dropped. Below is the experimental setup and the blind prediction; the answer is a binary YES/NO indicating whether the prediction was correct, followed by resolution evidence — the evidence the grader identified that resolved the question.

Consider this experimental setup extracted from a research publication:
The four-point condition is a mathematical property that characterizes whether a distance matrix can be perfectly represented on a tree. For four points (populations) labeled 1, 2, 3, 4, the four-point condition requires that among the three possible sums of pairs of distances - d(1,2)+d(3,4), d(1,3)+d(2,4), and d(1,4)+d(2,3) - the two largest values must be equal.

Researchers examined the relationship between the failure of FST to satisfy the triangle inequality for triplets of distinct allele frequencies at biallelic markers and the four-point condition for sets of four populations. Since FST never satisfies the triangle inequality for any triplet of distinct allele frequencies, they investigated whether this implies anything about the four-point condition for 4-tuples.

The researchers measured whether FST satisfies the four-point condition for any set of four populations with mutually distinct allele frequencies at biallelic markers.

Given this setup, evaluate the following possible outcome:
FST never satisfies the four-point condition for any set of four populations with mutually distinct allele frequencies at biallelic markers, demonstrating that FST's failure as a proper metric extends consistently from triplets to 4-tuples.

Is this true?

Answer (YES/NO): YES